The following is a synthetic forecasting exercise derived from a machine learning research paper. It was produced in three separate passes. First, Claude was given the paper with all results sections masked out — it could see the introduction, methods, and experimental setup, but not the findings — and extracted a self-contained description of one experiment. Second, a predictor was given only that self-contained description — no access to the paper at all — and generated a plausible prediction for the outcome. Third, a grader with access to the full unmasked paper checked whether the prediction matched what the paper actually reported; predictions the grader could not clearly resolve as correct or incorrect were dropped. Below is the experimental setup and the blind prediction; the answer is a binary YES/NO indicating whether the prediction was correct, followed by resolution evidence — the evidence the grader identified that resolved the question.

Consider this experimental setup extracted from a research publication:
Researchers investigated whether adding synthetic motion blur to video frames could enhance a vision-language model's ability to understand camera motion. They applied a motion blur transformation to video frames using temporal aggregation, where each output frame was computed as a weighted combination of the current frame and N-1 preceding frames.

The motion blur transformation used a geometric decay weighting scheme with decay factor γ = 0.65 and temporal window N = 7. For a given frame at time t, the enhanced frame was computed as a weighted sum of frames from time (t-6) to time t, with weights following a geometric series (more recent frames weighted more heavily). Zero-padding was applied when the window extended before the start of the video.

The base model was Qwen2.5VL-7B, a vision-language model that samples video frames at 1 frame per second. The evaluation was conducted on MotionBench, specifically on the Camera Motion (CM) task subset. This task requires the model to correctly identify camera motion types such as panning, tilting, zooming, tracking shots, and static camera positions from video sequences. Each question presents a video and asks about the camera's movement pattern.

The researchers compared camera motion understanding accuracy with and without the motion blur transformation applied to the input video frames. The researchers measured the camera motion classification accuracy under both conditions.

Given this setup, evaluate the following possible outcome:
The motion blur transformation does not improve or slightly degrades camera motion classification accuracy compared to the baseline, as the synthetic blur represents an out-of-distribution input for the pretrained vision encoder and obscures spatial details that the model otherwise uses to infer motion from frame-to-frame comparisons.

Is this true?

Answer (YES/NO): NO